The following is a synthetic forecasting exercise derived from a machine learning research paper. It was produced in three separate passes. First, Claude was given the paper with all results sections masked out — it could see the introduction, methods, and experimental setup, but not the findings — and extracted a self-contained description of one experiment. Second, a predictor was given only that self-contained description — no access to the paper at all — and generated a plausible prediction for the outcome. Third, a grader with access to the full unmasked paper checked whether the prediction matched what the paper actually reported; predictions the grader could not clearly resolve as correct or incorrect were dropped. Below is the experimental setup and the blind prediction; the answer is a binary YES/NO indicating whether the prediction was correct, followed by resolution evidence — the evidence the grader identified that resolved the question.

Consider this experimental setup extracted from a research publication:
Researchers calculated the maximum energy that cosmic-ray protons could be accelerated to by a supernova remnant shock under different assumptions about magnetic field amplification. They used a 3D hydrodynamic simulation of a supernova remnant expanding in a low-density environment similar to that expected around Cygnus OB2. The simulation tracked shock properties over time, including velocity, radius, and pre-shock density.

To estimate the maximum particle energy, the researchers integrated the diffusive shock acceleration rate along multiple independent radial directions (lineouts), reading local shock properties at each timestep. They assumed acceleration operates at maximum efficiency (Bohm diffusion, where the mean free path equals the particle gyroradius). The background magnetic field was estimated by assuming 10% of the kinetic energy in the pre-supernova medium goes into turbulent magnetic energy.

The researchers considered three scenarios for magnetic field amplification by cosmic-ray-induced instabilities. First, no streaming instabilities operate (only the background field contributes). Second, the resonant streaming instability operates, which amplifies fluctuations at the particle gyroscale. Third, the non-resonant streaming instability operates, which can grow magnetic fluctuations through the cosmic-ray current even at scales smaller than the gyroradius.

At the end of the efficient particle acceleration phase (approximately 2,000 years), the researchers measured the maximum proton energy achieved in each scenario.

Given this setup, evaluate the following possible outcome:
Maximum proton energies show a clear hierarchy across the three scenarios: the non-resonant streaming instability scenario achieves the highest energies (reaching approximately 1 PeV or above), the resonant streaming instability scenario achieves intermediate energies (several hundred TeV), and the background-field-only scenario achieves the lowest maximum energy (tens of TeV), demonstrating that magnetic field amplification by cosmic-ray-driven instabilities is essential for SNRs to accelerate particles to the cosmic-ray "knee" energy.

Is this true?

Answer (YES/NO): NO